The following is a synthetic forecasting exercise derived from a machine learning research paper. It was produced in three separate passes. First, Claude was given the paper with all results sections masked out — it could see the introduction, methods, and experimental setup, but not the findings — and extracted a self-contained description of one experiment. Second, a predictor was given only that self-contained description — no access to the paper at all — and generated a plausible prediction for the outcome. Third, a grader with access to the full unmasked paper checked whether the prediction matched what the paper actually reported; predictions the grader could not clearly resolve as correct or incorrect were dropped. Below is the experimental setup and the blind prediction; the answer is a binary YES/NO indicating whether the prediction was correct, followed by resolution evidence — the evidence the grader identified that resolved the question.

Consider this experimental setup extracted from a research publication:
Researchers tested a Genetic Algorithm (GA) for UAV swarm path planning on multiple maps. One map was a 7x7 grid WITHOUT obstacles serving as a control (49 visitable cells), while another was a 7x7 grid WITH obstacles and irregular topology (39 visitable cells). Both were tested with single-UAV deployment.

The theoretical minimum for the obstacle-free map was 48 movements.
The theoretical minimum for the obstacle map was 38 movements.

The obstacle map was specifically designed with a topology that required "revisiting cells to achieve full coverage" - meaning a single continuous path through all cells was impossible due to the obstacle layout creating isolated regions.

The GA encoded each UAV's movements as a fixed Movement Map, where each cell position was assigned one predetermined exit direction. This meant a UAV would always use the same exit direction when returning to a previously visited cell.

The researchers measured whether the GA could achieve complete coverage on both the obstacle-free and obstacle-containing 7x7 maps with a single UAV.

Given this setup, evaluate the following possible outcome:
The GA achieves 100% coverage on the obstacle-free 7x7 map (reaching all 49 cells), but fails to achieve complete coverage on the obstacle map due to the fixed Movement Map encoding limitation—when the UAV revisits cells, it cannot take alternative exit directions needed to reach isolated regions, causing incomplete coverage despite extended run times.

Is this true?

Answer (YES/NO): YES